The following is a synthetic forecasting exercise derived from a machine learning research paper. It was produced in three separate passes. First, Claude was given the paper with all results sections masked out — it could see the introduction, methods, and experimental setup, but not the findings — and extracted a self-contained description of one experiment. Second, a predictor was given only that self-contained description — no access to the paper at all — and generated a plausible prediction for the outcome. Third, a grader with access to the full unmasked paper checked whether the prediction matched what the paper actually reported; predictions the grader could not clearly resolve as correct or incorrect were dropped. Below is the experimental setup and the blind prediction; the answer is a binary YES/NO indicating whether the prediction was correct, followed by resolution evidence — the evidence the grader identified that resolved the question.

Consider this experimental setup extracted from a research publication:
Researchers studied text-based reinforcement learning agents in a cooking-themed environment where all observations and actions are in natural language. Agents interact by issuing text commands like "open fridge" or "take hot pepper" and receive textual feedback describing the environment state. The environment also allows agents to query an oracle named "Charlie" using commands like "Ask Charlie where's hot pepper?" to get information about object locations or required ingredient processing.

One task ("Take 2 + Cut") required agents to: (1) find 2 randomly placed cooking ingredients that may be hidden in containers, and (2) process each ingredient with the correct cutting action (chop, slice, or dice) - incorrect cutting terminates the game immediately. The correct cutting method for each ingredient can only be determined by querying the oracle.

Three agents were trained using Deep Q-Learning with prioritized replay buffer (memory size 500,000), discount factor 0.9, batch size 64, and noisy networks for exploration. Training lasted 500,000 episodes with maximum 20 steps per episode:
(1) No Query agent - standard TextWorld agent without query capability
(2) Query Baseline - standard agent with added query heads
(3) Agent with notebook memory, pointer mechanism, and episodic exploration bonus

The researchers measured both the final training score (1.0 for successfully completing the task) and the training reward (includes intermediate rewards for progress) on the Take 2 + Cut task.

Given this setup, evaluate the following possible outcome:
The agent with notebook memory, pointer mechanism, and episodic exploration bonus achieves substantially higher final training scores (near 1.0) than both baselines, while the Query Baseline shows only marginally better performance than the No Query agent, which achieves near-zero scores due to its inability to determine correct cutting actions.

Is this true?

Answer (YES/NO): NO